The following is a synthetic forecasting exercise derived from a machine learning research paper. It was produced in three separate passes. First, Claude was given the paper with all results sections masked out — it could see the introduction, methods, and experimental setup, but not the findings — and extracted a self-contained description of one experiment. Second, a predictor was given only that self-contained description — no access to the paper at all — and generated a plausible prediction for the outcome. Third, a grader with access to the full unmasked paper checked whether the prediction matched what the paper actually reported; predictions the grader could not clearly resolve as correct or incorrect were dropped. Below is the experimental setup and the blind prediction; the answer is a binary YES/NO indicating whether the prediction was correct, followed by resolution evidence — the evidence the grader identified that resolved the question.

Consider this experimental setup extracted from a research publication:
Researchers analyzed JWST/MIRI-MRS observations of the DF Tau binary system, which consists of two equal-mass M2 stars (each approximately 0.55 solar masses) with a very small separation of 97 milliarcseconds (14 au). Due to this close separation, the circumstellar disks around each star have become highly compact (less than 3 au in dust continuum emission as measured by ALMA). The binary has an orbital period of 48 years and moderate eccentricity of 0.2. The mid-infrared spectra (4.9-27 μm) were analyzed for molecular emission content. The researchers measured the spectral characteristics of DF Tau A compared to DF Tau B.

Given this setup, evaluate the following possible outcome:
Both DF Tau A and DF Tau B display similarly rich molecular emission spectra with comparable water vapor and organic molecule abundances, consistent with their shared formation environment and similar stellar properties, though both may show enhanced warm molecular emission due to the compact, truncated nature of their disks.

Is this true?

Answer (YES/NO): NO